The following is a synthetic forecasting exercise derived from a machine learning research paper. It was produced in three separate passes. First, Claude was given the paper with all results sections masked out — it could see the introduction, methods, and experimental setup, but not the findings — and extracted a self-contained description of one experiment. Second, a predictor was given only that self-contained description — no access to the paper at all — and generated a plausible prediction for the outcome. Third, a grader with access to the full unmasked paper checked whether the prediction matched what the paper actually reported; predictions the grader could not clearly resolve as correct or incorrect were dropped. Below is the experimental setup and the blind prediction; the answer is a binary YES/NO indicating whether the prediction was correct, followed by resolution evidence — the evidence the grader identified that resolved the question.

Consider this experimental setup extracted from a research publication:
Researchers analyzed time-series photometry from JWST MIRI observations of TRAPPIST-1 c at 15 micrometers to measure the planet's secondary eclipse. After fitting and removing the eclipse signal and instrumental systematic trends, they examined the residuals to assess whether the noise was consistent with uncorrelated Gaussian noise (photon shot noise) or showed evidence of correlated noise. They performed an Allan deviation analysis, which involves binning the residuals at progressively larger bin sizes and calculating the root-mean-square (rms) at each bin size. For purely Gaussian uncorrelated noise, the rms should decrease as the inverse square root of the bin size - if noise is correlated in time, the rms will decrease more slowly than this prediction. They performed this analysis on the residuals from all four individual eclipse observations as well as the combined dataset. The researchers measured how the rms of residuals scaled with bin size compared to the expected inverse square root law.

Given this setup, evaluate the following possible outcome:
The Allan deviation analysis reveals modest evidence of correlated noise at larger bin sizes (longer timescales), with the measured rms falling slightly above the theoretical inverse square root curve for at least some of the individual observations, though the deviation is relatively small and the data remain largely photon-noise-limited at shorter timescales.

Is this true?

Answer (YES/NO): NO